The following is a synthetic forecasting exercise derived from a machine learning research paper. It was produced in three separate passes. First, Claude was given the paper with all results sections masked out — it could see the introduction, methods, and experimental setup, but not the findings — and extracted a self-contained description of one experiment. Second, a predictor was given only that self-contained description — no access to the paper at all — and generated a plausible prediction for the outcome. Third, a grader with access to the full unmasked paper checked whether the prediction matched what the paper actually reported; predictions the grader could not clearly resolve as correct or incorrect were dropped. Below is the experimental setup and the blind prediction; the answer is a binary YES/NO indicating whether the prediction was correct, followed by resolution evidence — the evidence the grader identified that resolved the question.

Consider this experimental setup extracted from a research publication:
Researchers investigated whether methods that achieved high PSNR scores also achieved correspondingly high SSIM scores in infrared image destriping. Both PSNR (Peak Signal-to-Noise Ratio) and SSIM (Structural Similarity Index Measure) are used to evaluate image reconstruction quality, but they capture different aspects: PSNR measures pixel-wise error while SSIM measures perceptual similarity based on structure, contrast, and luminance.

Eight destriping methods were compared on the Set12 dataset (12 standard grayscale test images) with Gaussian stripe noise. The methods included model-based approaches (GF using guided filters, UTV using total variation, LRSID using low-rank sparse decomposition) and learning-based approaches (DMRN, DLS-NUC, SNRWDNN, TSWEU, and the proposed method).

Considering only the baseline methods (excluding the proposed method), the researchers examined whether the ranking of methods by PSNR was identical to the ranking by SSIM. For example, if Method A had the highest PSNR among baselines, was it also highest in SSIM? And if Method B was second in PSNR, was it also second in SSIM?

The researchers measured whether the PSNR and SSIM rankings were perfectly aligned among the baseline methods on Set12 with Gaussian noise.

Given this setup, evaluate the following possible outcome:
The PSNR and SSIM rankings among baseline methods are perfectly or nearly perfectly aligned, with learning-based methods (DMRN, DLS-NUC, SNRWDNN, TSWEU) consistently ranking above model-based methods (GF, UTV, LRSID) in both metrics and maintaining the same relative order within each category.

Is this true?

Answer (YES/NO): NO